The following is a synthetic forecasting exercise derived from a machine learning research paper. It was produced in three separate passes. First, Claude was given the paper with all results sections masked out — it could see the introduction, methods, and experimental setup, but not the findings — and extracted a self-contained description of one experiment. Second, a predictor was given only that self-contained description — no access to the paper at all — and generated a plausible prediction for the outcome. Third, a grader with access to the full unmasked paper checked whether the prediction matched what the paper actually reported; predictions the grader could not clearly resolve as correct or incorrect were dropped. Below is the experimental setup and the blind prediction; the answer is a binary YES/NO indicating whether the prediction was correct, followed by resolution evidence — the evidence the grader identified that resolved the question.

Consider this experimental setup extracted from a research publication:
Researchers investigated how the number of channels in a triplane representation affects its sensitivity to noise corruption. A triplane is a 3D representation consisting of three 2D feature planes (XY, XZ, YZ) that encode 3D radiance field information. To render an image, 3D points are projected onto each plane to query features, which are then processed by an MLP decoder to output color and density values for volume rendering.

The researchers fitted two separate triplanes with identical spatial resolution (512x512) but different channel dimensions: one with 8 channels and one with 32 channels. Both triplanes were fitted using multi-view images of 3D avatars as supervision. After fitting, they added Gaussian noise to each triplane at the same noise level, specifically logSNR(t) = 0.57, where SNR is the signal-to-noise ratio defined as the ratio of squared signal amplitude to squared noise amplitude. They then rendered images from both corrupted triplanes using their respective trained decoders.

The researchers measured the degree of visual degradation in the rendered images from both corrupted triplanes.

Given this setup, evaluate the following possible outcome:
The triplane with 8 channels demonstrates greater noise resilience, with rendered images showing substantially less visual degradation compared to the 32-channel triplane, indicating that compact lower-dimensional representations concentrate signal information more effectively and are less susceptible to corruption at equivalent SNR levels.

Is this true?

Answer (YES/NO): NO